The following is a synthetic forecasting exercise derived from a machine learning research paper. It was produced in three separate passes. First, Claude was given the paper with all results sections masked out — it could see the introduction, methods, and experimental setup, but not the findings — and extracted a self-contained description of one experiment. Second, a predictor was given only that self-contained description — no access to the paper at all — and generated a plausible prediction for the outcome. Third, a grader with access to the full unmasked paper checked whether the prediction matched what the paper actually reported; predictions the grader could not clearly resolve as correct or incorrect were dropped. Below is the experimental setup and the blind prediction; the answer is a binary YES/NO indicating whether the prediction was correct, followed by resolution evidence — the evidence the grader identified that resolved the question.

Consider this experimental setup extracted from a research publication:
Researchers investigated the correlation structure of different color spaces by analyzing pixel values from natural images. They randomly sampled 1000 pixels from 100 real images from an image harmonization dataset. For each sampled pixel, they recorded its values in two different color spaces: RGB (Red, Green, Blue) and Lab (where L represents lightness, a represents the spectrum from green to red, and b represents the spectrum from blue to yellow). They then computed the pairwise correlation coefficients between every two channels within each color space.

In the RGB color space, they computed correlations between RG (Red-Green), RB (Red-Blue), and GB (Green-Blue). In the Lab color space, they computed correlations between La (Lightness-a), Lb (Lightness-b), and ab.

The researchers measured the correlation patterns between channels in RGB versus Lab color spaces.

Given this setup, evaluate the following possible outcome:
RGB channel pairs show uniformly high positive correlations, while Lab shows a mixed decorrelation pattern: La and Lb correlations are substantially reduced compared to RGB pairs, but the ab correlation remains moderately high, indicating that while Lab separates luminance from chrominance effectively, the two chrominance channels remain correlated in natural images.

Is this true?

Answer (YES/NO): NO